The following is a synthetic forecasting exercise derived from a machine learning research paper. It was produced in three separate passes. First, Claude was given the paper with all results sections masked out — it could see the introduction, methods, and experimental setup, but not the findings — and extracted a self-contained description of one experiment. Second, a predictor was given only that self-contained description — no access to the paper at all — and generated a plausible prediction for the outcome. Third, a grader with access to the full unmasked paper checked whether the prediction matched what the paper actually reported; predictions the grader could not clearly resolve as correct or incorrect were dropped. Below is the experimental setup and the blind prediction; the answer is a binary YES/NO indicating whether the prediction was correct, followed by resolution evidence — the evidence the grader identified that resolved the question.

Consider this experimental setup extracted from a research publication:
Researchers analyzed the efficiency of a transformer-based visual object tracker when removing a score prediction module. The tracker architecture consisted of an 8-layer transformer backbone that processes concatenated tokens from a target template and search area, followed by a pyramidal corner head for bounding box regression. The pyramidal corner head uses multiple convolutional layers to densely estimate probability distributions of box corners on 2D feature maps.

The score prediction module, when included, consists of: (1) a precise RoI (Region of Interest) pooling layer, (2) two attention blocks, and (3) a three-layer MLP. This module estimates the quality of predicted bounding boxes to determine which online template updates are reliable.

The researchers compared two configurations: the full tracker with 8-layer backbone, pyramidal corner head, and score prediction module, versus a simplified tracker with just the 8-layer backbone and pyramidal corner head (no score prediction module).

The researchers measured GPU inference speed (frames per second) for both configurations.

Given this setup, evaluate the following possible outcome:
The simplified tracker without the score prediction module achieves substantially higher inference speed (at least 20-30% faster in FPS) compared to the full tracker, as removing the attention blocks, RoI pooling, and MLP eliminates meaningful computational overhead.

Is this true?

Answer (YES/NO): YES